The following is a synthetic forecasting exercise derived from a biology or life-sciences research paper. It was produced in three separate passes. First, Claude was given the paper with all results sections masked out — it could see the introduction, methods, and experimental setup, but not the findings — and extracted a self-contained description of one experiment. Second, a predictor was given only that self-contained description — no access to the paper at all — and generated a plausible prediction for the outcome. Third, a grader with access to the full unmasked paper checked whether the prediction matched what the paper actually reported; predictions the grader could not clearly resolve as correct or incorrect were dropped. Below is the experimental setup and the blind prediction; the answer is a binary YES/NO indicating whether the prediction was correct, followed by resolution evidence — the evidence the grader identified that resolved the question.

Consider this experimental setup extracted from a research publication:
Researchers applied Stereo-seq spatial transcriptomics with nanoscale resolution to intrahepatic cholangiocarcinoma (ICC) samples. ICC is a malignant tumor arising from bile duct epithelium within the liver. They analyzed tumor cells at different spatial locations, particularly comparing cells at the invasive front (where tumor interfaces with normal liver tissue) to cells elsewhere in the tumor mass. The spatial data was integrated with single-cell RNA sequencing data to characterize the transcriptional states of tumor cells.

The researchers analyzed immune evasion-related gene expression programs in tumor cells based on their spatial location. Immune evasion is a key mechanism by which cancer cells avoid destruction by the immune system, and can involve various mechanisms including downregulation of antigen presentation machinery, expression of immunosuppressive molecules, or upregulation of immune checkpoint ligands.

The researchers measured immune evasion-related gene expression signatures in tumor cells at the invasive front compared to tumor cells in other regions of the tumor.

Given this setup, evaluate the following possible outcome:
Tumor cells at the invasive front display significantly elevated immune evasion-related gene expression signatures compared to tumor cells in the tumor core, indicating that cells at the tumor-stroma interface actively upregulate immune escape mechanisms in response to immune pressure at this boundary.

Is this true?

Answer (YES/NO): YES